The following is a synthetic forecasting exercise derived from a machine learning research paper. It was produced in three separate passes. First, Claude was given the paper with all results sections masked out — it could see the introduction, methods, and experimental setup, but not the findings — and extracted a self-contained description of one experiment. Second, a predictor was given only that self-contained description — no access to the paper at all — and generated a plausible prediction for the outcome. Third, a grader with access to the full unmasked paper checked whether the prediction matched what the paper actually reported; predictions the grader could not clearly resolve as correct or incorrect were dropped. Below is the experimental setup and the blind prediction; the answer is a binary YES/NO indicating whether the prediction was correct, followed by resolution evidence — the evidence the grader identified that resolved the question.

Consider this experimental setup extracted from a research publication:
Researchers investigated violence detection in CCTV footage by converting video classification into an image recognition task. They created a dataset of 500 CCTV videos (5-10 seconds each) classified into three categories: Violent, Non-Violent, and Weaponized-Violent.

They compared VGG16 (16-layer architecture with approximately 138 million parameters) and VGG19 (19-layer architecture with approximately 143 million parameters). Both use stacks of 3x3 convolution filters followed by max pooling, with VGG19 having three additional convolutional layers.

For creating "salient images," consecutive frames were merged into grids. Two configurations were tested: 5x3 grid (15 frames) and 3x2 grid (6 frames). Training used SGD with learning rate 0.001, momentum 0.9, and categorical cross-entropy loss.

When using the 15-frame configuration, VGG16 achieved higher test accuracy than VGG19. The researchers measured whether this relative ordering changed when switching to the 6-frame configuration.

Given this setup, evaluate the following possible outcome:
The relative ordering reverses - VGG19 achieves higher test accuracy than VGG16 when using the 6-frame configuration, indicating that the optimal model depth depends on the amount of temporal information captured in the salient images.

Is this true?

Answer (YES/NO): YES